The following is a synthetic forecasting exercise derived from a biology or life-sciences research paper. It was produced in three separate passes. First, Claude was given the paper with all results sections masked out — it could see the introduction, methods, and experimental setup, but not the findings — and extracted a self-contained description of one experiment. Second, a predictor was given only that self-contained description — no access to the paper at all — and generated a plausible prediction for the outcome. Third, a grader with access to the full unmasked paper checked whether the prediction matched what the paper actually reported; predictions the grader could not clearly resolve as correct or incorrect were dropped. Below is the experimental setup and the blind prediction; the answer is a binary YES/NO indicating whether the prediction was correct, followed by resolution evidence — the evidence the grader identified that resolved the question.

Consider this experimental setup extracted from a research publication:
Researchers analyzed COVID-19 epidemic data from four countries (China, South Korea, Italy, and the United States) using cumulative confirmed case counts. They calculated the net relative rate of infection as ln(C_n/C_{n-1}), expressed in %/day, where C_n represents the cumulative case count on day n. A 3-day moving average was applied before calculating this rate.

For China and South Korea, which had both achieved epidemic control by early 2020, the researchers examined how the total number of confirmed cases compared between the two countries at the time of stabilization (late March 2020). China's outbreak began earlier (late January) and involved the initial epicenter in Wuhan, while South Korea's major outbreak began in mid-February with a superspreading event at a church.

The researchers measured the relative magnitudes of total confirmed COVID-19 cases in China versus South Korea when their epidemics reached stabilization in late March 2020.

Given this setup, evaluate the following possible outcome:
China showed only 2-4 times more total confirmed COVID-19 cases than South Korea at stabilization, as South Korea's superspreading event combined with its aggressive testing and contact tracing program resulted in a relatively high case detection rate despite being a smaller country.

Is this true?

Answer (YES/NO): NO